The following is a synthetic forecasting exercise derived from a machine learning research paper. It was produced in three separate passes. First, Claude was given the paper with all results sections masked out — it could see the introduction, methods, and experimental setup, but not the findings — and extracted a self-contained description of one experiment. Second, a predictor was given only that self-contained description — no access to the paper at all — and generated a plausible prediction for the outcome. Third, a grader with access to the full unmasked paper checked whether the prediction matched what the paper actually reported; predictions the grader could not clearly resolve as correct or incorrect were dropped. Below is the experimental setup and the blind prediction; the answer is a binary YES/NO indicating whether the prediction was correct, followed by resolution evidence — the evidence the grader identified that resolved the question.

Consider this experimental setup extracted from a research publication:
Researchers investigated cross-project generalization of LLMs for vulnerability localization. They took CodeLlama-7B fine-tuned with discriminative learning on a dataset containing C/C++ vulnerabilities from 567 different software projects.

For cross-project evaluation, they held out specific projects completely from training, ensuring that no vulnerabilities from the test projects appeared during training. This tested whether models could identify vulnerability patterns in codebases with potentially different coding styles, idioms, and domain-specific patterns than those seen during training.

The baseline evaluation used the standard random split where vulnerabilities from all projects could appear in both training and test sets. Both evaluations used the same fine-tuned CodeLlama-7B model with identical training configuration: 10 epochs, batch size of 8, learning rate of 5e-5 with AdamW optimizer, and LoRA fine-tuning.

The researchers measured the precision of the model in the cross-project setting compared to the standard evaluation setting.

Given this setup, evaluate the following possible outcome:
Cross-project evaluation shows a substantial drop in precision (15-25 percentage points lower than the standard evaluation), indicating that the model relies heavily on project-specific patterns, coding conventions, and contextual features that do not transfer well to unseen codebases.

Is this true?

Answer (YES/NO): NO